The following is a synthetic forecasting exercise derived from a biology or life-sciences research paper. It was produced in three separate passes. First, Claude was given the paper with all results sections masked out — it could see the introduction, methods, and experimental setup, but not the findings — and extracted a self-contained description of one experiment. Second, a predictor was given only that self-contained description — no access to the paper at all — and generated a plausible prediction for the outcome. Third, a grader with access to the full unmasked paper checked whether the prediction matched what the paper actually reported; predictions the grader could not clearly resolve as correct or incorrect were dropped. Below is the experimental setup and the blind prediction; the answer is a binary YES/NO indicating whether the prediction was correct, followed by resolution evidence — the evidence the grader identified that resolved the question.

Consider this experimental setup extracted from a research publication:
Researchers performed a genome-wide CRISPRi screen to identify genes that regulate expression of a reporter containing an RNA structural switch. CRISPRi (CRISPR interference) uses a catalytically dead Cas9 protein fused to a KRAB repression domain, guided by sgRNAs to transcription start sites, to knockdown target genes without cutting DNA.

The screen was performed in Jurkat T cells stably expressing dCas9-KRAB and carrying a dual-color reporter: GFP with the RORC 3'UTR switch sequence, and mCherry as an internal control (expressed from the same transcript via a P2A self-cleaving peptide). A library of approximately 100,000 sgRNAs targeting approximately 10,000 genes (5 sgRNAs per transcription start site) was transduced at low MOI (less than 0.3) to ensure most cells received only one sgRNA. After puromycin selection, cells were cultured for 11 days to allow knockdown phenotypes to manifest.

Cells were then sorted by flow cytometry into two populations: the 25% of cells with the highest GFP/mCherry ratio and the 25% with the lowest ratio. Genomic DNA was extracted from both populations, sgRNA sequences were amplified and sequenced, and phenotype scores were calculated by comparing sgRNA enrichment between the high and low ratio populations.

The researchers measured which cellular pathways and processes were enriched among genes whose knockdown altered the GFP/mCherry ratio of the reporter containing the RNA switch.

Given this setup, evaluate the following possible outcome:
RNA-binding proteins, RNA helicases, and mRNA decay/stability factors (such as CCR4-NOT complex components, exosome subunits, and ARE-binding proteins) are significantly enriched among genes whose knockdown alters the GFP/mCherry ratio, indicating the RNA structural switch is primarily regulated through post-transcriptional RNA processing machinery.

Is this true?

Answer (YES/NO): NO